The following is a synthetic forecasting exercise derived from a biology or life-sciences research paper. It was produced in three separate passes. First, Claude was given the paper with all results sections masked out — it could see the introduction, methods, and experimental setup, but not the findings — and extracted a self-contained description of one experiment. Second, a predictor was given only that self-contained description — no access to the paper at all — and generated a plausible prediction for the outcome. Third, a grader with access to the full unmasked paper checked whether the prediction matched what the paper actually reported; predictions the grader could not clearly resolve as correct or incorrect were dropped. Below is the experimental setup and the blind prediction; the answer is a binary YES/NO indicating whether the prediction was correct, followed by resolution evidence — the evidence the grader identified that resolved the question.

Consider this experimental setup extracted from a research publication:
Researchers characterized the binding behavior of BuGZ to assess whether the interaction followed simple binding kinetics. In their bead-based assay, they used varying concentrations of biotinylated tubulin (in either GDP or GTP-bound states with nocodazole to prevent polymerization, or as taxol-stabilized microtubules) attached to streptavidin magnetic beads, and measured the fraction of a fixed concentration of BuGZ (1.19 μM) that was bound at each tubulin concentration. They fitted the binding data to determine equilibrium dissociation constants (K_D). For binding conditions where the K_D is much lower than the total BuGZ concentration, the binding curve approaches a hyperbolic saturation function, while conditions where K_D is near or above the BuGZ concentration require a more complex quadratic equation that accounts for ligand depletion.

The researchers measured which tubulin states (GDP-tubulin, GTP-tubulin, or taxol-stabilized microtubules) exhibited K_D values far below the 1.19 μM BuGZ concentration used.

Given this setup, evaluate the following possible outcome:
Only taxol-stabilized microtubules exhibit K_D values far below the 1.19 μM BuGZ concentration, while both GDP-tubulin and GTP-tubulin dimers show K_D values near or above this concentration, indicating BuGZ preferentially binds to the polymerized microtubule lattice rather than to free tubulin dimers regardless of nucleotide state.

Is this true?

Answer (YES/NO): NO